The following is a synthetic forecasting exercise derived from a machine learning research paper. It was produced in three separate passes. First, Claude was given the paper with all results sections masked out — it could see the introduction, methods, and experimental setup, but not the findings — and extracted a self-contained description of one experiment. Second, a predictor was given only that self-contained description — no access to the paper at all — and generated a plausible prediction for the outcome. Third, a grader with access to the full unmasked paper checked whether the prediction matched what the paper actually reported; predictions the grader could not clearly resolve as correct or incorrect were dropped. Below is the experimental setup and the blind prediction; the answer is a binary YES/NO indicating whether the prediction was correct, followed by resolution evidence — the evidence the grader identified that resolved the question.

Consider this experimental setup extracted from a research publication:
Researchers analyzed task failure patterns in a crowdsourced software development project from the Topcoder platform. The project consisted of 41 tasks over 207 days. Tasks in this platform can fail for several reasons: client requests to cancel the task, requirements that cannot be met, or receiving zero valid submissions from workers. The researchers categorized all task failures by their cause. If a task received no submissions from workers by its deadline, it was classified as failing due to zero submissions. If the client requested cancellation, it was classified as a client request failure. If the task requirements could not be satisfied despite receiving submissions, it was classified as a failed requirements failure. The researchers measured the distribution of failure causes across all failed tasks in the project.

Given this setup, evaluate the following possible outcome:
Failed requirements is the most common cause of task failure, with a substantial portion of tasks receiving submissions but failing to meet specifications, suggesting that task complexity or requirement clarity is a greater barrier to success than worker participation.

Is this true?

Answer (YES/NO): NO